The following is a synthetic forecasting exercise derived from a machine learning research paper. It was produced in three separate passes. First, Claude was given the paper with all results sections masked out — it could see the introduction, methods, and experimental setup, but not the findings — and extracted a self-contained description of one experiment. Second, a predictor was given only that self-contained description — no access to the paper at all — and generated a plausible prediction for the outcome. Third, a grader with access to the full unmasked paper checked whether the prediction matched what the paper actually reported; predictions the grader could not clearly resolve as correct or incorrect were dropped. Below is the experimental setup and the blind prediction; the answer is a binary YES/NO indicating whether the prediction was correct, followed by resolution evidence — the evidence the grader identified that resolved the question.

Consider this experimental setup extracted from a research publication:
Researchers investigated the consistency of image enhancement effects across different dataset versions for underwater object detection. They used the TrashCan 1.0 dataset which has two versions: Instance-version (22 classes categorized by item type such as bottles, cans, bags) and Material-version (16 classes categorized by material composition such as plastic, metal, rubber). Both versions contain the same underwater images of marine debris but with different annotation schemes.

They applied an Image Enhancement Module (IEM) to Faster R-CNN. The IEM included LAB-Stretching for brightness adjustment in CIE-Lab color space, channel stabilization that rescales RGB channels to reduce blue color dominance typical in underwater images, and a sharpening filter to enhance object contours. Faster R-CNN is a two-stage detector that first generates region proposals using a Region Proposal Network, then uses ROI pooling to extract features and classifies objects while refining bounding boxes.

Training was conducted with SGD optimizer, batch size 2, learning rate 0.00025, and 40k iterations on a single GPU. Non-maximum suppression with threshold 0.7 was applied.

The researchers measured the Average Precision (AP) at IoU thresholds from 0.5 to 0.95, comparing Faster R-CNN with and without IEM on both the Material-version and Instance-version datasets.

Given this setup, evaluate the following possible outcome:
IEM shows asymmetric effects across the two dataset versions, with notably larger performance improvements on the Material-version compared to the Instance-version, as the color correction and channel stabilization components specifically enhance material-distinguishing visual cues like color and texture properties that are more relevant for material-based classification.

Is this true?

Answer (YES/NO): NO